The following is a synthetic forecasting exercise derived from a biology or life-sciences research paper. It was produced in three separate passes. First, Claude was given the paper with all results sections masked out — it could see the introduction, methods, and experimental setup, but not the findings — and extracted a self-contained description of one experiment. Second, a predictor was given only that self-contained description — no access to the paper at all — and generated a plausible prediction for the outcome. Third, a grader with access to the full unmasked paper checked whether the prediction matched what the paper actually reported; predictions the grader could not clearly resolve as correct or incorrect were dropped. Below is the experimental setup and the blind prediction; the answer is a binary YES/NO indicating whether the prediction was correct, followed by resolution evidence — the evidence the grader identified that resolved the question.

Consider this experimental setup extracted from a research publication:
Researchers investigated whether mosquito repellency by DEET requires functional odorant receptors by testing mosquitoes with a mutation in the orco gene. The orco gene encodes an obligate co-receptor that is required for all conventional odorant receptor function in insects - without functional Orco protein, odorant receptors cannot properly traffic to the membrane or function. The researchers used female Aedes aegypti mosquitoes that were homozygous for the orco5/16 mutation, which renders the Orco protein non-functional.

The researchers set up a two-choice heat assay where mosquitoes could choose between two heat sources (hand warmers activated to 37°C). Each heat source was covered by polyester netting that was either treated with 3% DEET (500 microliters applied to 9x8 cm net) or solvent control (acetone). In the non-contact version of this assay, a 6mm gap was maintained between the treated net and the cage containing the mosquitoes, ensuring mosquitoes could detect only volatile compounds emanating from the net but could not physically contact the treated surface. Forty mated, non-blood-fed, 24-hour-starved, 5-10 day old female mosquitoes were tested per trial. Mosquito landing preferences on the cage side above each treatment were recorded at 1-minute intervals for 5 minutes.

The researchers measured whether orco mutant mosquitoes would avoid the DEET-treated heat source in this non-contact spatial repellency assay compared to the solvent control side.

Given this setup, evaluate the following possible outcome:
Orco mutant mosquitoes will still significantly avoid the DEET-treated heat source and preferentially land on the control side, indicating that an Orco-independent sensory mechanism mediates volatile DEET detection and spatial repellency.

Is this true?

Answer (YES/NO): YES